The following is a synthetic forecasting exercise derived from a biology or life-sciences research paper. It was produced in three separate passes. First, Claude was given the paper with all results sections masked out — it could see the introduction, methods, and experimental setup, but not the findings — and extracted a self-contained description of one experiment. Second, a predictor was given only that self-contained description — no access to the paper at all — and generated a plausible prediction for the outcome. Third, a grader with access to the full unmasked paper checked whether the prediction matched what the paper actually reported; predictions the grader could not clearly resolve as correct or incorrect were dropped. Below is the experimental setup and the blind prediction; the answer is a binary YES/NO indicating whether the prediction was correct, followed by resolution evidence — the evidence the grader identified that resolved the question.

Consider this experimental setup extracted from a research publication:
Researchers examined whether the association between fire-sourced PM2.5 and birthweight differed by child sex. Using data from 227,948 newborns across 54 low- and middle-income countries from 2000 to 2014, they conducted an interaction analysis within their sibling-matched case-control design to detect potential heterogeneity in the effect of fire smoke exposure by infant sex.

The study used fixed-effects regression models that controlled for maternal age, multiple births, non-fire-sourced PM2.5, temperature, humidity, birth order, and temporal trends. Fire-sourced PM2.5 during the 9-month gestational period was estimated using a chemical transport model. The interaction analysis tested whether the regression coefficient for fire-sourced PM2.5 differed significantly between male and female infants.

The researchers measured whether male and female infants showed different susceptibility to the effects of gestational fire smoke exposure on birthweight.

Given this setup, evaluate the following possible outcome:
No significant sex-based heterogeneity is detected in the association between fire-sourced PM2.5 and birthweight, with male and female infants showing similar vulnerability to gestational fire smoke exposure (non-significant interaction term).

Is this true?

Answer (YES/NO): NO